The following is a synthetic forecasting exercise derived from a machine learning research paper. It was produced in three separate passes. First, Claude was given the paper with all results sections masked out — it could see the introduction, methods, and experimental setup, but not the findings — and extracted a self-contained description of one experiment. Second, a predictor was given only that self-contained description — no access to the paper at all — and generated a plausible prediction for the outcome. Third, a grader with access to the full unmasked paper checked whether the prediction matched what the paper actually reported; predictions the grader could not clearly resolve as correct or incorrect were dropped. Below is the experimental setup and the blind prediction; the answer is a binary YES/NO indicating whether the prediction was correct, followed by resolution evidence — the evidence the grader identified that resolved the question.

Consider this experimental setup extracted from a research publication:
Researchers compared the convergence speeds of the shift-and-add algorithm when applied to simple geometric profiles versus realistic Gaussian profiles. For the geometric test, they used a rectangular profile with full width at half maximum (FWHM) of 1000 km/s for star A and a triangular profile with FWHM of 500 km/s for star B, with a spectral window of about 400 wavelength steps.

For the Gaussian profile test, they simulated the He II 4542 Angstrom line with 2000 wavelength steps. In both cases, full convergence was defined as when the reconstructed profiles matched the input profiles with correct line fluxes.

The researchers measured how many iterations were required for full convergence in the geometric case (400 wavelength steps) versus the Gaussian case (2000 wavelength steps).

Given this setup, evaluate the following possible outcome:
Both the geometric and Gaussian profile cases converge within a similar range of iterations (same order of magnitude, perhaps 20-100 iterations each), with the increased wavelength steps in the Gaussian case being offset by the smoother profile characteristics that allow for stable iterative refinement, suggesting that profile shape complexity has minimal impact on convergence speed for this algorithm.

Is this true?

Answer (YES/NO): NO